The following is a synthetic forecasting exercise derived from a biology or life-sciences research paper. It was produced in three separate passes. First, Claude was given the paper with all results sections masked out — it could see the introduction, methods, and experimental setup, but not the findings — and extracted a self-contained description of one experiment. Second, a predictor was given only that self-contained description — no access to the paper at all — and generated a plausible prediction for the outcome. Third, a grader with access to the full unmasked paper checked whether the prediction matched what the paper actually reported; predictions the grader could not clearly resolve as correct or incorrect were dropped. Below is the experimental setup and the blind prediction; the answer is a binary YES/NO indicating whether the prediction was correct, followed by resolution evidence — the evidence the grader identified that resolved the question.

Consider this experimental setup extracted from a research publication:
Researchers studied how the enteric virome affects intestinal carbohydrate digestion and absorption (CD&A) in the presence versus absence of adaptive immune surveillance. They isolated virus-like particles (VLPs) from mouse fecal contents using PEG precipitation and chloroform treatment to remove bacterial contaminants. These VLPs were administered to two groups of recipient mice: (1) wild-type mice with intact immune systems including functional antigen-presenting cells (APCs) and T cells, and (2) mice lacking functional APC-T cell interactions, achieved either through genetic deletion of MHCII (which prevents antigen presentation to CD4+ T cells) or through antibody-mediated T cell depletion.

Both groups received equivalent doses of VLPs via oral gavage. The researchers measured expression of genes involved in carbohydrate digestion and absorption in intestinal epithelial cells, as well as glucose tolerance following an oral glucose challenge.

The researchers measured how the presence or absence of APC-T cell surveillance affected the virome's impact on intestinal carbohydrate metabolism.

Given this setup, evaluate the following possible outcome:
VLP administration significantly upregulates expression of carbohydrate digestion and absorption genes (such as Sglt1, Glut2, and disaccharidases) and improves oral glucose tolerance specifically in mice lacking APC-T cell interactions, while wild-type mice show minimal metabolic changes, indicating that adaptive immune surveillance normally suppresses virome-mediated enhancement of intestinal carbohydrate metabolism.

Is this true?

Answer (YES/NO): NO